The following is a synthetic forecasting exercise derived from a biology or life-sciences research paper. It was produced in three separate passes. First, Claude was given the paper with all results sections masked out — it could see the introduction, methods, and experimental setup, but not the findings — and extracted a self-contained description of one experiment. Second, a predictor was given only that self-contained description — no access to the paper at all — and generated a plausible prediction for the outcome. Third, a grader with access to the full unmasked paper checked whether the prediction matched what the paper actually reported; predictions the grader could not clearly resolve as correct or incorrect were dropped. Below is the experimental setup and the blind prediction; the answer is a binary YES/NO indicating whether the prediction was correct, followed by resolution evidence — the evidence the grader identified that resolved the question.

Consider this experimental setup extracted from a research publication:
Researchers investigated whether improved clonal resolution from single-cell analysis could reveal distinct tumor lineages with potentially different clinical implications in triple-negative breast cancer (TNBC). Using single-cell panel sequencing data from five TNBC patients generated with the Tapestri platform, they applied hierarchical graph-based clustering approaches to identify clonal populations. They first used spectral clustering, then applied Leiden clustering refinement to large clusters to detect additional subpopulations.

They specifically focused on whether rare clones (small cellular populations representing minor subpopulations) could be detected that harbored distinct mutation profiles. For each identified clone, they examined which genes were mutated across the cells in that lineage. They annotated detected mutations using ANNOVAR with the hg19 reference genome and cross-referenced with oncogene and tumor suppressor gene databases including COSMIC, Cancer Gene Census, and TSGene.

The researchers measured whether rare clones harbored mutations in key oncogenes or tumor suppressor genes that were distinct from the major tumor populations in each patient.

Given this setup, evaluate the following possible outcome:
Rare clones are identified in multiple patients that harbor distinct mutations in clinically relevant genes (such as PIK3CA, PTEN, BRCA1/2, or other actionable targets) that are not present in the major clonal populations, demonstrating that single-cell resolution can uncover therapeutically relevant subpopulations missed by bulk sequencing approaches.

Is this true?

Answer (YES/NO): NO